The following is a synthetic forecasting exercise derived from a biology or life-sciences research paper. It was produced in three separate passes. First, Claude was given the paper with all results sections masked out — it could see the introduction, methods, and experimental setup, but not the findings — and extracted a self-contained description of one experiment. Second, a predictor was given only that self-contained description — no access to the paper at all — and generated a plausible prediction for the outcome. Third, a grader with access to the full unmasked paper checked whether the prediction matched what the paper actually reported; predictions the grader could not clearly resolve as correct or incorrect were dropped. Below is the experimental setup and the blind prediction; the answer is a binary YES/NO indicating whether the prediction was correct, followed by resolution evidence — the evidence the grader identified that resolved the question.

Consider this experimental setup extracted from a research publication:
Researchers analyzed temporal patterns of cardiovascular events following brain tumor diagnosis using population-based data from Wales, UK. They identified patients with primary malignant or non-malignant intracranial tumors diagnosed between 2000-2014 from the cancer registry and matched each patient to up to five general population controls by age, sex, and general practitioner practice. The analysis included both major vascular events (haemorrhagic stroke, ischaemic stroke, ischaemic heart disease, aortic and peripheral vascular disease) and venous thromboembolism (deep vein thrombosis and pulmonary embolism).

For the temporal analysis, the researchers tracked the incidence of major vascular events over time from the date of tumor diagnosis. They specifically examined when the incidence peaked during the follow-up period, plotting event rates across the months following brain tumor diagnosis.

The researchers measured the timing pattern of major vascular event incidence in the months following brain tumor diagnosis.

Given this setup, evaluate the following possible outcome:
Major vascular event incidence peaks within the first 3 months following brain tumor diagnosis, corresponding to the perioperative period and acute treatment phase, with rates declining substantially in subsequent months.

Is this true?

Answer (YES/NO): YES